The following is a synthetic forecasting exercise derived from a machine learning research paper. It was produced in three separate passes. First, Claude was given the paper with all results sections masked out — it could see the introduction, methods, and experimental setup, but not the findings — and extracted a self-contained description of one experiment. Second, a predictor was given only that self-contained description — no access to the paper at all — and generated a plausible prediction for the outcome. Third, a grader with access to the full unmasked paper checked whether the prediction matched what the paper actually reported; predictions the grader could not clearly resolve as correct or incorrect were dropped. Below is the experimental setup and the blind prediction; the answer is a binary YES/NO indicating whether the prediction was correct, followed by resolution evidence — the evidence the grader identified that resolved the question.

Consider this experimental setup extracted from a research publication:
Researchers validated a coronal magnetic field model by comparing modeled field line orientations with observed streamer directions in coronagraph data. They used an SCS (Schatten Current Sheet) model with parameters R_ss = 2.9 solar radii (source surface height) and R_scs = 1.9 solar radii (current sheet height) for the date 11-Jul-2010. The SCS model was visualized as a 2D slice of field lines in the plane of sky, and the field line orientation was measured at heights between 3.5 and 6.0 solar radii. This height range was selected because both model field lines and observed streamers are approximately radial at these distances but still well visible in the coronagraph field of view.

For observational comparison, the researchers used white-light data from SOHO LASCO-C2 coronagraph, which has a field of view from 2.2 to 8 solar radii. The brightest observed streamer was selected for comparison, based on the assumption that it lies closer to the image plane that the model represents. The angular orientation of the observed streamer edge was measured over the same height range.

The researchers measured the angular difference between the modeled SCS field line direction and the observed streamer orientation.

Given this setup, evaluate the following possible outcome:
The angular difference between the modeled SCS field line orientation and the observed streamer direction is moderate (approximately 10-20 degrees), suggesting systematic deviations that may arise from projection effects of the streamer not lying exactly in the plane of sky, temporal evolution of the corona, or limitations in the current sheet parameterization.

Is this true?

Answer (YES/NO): NO